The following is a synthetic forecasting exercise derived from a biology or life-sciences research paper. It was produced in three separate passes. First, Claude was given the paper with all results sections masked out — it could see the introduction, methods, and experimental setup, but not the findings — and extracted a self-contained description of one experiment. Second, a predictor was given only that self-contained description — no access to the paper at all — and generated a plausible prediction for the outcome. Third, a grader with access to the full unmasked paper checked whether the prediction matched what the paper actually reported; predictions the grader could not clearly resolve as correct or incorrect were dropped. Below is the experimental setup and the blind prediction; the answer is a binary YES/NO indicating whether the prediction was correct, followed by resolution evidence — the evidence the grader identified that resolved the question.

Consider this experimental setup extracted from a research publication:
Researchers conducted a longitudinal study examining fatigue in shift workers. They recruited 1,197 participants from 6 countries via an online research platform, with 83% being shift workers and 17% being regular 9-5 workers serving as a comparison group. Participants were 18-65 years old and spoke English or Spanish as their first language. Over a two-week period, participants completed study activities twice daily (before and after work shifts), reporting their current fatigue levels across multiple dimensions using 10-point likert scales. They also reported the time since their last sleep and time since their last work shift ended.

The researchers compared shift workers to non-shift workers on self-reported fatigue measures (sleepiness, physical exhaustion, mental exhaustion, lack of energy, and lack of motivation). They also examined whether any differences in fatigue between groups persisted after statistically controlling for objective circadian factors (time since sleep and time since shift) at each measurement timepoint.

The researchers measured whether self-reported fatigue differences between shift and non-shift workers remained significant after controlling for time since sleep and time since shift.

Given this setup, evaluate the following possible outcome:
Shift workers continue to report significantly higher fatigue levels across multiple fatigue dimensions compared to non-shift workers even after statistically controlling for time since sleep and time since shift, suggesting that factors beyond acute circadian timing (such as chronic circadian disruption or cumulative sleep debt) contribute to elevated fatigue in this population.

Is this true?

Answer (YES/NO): YES